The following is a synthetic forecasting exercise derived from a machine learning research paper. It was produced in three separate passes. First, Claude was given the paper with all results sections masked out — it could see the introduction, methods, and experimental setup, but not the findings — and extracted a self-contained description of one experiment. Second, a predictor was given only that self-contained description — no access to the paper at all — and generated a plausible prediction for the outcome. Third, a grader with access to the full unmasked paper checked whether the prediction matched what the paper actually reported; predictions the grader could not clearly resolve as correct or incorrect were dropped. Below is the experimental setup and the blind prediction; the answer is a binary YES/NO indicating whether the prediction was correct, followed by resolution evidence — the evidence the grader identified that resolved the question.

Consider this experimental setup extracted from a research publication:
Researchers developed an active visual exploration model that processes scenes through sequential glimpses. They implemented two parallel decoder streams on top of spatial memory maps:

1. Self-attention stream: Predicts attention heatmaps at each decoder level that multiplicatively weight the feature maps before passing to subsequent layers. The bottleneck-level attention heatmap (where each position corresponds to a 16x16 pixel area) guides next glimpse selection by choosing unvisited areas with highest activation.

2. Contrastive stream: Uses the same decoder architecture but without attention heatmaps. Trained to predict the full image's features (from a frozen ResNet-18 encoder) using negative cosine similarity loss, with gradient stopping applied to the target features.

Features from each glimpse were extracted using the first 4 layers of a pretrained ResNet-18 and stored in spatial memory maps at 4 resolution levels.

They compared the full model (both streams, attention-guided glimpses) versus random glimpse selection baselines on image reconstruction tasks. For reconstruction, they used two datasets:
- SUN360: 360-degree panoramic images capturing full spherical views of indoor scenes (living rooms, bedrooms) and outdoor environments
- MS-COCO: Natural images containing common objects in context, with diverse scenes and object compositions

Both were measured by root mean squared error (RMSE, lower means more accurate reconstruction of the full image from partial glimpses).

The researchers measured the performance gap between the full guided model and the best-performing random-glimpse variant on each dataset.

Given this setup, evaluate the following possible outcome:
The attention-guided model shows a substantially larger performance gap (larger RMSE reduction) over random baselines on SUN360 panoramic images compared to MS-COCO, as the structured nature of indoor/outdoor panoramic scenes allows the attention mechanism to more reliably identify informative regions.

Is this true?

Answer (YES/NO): NO